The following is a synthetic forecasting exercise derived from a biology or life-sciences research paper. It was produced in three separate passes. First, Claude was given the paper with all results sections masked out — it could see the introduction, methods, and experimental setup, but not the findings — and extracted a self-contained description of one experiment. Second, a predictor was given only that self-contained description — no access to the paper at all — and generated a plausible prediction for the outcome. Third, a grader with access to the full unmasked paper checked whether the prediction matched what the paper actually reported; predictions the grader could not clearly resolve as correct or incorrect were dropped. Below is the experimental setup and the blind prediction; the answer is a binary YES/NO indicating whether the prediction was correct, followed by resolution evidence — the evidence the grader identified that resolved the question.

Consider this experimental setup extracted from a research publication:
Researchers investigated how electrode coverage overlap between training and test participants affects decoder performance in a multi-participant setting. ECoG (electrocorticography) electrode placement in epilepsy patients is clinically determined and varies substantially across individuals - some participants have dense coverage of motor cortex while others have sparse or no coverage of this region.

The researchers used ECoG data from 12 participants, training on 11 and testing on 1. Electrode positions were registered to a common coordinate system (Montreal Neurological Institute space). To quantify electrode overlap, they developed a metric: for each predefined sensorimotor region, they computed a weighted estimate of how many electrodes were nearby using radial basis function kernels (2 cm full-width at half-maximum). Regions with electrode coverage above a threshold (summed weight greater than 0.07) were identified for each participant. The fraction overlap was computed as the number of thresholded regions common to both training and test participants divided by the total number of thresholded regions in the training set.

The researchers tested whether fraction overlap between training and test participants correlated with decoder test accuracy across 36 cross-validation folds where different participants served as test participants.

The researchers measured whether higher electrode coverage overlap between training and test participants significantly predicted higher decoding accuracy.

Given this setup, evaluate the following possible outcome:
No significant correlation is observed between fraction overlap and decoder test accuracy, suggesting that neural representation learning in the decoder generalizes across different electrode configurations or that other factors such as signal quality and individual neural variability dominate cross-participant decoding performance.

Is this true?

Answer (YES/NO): NO